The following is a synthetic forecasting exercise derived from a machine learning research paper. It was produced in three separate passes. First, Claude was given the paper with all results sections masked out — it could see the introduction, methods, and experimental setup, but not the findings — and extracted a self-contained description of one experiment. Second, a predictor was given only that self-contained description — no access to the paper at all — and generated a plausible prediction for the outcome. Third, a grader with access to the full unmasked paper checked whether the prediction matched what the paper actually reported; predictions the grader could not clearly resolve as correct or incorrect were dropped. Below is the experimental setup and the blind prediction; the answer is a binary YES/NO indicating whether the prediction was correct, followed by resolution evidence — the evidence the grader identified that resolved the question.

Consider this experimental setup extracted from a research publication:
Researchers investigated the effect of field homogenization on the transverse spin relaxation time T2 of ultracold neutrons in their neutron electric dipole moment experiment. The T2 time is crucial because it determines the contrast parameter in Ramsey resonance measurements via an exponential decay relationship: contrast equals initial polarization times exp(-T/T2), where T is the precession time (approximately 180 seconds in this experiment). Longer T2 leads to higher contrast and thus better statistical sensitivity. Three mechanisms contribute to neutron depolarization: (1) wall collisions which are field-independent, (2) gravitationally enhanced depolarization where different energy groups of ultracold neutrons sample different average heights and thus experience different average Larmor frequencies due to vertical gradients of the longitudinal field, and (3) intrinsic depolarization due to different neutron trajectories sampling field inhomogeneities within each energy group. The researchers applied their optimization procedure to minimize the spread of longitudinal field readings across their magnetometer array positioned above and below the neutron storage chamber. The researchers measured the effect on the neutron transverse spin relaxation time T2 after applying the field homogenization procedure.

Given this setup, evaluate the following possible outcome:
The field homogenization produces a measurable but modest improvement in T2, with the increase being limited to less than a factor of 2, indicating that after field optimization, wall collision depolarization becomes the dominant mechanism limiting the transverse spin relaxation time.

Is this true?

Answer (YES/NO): NO